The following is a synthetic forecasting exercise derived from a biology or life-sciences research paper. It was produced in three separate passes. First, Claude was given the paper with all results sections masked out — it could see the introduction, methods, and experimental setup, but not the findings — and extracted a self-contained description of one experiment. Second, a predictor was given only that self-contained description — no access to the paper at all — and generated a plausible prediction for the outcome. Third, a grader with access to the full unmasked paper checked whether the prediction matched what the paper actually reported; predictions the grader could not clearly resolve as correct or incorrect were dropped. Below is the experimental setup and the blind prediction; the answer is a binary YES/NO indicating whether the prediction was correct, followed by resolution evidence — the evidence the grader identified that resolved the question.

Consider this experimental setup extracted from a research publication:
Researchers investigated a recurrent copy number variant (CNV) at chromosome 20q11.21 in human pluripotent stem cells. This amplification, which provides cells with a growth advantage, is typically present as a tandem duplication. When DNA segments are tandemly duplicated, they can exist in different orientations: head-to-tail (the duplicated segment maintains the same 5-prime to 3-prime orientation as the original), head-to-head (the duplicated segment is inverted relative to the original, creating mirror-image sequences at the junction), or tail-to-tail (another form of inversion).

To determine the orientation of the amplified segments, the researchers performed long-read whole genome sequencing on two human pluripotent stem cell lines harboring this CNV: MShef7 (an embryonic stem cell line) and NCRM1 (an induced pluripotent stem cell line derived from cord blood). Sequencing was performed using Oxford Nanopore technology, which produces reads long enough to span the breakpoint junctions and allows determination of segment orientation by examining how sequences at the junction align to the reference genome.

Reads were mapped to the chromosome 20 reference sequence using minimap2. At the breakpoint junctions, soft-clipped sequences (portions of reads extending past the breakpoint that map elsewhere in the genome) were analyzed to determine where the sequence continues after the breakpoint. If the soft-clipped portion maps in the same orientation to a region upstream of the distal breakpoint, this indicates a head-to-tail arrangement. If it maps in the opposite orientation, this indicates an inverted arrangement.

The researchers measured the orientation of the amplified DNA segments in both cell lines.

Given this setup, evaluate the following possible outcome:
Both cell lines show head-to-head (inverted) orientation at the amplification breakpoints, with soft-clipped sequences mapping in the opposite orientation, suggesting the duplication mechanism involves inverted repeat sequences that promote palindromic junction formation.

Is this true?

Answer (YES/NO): NO